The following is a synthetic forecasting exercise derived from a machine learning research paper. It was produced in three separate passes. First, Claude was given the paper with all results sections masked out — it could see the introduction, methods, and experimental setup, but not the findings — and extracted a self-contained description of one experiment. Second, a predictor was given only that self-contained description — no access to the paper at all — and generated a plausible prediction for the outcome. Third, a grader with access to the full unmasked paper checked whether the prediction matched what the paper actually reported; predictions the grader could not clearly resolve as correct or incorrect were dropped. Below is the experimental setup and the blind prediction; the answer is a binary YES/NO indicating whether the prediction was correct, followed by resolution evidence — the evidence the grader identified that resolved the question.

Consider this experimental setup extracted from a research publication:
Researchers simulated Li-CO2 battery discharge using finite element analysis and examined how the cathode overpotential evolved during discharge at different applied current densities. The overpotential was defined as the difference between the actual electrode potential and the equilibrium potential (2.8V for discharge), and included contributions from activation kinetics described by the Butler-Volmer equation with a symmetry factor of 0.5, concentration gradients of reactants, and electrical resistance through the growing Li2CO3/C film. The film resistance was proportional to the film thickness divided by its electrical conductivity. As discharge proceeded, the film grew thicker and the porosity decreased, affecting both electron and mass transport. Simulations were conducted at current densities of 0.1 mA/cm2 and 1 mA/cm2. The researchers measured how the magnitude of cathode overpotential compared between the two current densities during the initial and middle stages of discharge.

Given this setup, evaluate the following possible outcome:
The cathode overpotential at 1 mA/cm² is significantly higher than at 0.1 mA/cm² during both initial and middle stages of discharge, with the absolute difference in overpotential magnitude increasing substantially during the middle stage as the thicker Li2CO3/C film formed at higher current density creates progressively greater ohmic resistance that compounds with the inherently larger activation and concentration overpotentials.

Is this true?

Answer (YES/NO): NO